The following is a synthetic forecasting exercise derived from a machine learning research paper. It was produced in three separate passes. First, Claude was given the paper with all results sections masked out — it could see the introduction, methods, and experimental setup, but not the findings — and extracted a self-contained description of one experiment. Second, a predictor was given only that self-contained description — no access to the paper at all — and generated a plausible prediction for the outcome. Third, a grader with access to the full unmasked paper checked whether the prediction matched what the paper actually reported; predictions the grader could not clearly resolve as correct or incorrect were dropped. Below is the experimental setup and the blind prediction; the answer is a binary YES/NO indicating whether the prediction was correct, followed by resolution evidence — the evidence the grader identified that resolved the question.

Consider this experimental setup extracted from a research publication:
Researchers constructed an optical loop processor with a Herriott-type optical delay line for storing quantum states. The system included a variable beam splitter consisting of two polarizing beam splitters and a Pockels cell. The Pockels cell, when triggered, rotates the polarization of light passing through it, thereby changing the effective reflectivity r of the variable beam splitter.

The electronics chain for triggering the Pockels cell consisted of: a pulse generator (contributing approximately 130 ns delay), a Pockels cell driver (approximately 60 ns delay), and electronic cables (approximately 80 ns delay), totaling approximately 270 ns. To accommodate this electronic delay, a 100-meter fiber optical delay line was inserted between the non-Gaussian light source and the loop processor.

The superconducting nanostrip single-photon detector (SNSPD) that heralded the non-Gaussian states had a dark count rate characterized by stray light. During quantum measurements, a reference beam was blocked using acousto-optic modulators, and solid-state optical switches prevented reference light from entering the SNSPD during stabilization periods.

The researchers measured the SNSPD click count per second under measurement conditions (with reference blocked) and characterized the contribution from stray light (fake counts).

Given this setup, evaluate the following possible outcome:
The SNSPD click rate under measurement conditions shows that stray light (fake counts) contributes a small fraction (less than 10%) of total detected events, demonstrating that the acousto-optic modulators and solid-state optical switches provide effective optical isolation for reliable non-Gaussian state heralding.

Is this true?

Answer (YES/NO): YES